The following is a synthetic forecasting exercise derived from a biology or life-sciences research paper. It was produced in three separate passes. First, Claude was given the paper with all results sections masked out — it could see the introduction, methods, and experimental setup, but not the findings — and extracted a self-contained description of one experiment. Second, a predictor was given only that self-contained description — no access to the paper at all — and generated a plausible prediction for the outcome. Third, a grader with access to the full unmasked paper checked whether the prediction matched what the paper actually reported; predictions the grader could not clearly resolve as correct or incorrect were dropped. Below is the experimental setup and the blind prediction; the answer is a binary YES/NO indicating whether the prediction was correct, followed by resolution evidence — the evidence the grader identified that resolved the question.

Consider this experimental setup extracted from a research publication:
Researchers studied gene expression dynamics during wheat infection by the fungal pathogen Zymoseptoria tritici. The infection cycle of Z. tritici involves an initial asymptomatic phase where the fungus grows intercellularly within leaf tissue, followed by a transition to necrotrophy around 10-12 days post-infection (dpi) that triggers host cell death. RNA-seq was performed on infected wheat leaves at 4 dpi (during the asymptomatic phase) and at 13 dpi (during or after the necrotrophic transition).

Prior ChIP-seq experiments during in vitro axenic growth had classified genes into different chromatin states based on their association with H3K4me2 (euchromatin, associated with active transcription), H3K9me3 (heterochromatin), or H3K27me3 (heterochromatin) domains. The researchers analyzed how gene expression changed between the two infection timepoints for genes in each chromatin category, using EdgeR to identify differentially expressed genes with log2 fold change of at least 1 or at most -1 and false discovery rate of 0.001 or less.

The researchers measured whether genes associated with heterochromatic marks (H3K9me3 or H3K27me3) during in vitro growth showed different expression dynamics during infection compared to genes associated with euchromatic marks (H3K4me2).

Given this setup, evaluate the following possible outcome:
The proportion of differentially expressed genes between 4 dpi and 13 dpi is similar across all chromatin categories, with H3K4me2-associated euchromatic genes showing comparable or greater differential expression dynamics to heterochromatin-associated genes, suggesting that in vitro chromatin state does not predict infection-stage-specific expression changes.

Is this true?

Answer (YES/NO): NO